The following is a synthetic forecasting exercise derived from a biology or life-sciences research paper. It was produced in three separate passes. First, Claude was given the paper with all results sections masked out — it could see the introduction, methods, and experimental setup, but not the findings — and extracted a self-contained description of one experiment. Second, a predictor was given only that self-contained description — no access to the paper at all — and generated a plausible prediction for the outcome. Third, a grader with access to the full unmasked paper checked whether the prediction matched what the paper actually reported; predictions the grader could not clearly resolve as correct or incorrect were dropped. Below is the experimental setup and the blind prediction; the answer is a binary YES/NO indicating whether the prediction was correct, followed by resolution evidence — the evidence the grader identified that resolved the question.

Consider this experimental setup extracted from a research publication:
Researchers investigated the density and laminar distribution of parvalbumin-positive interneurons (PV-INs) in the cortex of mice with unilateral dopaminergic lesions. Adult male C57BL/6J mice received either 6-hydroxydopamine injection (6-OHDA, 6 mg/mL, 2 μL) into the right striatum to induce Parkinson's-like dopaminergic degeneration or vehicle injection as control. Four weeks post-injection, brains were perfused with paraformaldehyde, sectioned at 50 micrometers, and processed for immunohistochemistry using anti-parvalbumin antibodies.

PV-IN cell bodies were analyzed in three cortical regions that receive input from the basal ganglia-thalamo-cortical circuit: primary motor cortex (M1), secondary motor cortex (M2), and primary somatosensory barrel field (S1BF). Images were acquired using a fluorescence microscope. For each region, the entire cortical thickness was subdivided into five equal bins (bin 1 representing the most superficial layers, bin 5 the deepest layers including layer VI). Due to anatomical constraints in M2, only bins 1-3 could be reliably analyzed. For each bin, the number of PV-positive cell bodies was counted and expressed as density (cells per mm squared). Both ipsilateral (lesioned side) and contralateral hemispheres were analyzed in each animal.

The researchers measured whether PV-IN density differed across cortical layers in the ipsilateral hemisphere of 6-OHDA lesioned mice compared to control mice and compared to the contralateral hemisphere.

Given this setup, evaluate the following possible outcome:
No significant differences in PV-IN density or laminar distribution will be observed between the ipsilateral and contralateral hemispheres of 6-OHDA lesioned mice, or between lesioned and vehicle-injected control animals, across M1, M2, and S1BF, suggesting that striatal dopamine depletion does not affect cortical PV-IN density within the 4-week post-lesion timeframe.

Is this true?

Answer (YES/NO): NO